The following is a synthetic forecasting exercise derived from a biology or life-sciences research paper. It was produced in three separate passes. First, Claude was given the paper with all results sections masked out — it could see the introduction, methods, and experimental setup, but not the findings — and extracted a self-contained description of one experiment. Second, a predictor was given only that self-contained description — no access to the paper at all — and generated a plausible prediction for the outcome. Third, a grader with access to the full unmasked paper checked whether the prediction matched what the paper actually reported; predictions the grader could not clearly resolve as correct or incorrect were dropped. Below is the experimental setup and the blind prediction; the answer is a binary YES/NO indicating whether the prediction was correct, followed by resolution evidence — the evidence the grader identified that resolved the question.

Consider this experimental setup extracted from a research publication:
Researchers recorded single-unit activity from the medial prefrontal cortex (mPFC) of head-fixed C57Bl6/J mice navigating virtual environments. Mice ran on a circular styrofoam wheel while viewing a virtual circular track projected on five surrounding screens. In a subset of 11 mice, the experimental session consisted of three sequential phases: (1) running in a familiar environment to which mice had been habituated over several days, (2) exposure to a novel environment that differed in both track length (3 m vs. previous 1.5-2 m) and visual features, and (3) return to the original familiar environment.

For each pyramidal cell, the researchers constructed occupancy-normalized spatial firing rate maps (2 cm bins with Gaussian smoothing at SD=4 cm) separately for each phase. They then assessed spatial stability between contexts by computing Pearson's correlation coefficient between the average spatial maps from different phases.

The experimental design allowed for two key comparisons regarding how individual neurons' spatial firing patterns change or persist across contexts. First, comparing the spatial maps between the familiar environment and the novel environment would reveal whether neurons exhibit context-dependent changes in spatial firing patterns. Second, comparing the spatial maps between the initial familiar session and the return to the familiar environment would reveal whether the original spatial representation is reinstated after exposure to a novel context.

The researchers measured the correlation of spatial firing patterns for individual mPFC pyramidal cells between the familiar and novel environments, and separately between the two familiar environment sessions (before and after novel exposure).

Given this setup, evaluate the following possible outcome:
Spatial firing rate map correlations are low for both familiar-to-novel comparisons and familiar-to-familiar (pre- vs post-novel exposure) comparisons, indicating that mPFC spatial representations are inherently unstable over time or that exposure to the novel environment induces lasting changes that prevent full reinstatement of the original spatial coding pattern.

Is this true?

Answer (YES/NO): NO